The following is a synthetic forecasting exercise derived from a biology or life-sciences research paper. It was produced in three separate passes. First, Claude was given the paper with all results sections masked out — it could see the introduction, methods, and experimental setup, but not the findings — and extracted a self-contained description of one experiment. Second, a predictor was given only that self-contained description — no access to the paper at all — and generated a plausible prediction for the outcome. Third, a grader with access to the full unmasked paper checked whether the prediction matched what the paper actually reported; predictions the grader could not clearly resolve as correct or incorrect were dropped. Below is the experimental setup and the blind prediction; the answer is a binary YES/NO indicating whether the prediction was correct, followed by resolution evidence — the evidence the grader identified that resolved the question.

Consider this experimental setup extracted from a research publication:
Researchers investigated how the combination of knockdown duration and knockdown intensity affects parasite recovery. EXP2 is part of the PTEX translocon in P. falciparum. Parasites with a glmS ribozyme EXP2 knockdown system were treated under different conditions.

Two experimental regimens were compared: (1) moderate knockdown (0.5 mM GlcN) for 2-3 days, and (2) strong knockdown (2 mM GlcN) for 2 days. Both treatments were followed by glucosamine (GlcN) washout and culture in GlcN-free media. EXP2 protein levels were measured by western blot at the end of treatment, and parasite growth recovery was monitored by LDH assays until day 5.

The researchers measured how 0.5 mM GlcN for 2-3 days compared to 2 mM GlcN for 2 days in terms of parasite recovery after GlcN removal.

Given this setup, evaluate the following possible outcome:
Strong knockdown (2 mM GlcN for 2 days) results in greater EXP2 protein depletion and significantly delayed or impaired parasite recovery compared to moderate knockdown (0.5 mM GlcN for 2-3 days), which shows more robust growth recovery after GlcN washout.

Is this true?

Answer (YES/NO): YES